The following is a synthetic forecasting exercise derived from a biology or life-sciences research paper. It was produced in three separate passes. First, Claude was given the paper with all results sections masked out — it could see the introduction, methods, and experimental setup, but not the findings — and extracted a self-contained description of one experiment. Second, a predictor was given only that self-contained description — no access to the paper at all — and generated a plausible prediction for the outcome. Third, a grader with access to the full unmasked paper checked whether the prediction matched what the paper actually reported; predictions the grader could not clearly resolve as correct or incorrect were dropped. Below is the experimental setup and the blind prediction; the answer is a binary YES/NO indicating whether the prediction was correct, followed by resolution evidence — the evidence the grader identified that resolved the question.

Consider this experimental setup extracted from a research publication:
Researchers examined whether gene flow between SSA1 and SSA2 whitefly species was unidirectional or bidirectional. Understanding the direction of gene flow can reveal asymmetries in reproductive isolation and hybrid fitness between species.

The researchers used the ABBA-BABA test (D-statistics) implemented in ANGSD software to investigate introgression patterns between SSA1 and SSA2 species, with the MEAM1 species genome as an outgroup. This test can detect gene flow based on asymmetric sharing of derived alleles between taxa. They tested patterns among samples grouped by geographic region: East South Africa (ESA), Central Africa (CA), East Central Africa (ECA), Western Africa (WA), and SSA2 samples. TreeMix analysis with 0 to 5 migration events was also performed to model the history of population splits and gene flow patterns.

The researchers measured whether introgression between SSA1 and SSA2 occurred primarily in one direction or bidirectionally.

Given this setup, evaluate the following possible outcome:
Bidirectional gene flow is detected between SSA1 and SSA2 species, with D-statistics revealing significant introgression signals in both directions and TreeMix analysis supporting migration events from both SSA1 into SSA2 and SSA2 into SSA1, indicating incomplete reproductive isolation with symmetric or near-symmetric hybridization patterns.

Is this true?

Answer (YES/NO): YES